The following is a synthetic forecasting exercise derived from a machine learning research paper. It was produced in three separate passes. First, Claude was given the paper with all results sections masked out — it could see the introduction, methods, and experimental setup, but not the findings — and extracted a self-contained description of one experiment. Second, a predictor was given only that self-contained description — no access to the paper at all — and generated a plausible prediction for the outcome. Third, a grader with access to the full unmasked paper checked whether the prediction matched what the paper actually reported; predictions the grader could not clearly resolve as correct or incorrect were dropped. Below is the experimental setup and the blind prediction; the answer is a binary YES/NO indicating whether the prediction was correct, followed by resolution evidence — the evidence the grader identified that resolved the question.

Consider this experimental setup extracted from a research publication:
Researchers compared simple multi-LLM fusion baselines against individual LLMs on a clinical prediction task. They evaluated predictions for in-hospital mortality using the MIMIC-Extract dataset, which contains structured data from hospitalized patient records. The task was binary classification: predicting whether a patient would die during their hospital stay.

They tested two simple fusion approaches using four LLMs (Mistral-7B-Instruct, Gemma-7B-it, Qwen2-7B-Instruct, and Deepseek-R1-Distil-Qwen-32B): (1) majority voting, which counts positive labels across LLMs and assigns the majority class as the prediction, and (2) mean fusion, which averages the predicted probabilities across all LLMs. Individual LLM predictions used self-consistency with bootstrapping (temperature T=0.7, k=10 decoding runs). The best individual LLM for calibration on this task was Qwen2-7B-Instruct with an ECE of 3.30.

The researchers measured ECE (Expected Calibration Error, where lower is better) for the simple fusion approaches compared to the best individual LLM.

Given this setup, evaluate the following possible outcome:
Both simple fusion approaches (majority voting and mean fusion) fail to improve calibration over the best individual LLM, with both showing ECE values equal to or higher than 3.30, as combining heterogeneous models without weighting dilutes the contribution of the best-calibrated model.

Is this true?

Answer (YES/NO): NO